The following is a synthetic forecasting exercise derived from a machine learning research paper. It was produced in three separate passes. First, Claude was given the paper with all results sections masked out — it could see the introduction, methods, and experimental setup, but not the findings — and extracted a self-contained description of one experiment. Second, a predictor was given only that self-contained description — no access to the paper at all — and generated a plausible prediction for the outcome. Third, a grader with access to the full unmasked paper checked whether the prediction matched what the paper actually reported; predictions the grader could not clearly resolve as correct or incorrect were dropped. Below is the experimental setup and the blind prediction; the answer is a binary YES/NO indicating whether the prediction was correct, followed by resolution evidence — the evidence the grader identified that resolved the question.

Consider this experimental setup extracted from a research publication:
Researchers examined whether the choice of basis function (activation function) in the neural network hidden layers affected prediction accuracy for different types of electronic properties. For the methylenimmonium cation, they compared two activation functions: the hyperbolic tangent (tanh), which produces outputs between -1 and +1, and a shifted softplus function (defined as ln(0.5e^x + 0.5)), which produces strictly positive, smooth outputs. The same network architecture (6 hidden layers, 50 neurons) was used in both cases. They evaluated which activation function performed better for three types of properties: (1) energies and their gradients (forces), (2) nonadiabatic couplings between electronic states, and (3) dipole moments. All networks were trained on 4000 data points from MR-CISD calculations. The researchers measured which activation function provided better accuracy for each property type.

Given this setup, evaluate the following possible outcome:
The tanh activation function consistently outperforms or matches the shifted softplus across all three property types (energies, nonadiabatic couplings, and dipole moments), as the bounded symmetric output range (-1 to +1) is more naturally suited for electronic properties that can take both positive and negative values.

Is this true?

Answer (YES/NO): NO